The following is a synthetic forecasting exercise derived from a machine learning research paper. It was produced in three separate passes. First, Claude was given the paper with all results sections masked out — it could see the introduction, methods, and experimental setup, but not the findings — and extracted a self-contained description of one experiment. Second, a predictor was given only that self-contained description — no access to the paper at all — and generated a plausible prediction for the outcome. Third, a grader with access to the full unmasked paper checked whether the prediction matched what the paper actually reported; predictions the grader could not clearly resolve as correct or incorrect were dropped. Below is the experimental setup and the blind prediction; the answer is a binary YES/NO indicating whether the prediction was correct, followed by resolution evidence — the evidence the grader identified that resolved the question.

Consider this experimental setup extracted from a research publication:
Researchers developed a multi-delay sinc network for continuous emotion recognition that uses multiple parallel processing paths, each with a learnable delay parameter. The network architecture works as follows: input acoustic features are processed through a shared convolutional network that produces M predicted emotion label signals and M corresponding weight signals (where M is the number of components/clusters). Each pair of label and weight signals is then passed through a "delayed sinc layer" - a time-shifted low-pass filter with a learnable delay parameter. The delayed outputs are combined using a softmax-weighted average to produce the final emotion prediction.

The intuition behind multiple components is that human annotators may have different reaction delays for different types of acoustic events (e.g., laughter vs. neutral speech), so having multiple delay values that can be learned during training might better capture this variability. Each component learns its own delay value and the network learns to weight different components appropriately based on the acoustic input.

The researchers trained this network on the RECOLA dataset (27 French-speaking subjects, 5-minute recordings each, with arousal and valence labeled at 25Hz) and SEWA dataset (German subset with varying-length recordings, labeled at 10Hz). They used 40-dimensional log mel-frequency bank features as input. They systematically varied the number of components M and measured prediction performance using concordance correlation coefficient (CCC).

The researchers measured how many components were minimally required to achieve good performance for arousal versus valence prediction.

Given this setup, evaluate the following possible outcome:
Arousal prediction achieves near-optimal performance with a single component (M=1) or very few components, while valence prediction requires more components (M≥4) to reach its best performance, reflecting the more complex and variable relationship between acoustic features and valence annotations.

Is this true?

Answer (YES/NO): NO